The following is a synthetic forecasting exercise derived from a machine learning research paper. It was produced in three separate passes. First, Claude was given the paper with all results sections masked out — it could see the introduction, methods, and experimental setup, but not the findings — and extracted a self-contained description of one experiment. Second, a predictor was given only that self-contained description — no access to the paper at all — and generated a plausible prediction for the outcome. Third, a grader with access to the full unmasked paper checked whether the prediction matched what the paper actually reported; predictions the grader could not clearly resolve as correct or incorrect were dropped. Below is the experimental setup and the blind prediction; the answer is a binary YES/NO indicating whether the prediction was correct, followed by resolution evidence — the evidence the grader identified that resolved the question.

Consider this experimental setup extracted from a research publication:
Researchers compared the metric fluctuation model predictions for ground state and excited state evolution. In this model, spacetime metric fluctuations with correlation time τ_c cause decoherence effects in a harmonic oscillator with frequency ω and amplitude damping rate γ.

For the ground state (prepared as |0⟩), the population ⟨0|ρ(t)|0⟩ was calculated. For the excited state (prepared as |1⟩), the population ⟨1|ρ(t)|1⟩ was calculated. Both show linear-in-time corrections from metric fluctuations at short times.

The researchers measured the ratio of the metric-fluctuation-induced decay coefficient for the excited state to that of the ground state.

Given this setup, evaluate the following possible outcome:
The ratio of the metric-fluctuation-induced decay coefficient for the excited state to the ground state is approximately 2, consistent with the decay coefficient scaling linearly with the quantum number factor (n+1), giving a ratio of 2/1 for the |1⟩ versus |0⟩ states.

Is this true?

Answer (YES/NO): NO